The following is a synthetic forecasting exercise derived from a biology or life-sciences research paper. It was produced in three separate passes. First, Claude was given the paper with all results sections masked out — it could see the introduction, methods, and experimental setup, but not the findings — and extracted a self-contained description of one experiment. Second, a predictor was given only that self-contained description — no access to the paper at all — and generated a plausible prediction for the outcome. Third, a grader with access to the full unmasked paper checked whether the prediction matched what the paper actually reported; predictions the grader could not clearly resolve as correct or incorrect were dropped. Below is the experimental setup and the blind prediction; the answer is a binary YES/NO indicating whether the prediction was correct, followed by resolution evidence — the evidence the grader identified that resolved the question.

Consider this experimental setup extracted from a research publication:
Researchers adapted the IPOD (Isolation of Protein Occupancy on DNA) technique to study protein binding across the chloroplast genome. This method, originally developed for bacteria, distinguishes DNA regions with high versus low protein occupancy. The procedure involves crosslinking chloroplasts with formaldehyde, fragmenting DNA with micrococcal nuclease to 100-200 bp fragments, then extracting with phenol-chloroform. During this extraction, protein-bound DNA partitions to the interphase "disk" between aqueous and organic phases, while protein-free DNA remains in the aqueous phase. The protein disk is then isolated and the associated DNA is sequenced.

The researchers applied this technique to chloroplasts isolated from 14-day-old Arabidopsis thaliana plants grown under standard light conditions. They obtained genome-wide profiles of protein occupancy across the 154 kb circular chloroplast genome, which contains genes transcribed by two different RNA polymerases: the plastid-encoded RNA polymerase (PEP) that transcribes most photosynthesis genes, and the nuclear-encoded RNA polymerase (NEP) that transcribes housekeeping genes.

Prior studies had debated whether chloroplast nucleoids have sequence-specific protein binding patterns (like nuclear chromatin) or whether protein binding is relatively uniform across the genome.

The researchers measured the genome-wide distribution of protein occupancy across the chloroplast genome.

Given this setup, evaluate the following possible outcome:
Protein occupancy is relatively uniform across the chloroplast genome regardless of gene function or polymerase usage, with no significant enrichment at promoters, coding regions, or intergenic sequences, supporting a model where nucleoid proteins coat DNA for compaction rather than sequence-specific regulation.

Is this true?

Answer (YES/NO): NO